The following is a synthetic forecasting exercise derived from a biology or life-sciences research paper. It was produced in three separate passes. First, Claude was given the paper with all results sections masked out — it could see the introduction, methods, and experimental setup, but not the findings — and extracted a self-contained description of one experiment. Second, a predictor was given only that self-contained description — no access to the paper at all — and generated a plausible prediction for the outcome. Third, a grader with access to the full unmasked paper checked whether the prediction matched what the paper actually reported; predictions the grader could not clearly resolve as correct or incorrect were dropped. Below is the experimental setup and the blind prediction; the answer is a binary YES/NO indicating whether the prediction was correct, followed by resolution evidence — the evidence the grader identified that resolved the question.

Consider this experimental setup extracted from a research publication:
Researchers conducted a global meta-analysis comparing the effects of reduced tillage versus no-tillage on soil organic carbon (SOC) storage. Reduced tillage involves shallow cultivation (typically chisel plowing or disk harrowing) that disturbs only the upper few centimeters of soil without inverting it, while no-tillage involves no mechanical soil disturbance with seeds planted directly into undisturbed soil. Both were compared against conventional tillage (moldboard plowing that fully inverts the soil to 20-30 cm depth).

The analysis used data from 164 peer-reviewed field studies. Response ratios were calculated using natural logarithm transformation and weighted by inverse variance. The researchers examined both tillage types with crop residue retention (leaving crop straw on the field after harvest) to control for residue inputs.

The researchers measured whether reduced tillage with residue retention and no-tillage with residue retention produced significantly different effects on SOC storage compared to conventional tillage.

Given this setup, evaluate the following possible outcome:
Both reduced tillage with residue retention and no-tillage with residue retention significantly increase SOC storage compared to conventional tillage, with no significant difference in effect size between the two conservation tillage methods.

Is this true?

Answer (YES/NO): YES